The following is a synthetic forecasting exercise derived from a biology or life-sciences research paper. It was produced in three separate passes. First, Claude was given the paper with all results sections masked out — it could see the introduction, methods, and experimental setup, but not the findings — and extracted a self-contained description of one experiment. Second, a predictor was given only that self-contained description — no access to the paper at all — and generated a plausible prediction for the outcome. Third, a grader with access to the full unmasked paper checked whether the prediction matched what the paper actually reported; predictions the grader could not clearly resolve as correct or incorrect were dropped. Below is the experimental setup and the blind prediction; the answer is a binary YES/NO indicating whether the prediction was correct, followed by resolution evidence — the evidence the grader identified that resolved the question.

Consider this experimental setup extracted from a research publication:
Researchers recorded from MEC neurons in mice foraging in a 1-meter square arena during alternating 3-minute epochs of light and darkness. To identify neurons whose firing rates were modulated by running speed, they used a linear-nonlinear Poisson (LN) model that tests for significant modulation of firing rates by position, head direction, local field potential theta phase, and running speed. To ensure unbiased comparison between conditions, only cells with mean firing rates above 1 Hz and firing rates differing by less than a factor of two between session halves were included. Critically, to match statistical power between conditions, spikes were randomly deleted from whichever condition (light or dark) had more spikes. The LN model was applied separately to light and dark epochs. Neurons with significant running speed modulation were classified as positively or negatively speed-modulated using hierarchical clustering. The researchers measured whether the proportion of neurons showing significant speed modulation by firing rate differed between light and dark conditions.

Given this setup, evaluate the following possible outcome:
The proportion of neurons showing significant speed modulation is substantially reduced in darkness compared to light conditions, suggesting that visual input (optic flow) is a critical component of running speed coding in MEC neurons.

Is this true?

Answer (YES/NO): NO